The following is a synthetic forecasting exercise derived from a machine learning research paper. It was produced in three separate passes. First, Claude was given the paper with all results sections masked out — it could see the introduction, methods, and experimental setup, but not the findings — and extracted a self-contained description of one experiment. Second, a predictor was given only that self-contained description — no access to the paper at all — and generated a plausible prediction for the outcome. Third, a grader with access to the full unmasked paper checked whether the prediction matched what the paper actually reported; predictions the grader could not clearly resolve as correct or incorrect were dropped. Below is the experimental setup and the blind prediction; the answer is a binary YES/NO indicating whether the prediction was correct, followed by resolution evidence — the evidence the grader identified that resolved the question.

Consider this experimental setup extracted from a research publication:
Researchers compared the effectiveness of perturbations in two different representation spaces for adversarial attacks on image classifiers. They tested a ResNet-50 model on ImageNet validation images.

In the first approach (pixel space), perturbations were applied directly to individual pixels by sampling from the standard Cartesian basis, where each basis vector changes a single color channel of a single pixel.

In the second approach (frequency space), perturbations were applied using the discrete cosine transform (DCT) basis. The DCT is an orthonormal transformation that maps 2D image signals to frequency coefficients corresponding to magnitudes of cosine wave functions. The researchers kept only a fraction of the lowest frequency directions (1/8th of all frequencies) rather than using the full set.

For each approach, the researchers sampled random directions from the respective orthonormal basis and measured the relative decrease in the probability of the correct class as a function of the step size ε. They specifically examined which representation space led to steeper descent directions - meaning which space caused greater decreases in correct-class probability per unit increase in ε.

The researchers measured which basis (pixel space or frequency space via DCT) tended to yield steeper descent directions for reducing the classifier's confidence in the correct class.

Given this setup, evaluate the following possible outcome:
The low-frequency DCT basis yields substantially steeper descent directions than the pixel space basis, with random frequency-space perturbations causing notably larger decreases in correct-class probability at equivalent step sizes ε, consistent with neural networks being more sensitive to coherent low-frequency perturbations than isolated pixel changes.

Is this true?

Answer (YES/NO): YES